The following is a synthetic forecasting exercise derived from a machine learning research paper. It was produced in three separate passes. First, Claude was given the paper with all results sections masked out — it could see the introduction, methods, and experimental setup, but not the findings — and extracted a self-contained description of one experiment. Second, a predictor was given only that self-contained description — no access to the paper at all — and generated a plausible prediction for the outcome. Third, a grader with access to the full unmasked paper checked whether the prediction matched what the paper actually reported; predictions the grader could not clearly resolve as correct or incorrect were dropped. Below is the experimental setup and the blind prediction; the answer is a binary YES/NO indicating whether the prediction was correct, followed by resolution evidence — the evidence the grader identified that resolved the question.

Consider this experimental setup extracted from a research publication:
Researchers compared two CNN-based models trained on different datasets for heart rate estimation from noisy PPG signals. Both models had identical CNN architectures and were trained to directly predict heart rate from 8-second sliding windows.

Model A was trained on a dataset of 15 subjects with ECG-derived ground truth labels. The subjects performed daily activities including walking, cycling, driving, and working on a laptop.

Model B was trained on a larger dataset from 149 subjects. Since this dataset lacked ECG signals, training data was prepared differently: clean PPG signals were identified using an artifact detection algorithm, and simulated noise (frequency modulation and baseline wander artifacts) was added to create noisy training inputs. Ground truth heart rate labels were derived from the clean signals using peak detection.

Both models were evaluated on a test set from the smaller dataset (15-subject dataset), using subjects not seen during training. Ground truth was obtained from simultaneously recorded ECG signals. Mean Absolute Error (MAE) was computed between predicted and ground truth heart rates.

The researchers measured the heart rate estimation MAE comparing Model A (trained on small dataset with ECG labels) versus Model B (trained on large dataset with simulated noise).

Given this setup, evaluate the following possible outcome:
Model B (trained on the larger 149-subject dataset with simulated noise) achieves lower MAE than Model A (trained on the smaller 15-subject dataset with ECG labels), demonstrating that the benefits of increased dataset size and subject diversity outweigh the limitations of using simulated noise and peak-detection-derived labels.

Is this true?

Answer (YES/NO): NO